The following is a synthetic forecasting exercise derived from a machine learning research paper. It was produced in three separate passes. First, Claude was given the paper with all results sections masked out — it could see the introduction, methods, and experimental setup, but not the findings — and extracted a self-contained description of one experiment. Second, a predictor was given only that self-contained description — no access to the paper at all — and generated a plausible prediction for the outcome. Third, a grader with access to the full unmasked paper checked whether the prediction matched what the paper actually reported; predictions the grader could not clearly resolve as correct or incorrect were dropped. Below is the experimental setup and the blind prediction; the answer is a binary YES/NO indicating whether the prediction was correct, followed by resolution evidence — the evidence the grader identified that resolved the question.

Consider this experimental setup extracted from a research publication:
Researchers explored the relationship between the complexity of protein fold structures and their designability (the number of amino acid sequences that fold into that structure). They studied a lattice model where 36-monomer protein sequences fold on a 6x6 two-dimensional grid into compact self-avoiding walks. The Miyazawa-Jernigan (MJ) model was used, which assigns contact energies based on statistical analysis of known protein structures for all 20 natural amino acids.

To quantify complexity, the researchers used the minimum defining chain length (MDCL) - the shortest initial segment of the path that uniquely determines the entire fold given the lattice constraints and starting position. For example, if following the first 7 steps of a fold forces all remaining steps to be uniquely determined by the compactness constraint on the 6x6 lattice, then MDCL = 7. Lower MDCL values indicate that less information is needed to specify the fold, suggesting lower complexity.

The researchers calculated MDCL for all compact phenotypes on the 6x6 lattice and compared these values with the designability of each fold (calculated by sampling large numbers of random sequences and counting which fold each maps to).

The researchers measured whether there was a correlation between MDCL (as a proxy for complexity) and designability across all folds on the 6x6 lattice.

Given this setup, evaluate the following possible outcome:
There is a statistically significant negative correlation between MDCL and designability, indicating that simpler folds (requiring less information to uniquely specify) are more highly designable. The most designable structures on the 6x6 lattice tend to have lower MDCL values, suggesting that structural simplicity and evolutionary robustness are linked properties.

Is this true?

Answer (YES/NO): NO